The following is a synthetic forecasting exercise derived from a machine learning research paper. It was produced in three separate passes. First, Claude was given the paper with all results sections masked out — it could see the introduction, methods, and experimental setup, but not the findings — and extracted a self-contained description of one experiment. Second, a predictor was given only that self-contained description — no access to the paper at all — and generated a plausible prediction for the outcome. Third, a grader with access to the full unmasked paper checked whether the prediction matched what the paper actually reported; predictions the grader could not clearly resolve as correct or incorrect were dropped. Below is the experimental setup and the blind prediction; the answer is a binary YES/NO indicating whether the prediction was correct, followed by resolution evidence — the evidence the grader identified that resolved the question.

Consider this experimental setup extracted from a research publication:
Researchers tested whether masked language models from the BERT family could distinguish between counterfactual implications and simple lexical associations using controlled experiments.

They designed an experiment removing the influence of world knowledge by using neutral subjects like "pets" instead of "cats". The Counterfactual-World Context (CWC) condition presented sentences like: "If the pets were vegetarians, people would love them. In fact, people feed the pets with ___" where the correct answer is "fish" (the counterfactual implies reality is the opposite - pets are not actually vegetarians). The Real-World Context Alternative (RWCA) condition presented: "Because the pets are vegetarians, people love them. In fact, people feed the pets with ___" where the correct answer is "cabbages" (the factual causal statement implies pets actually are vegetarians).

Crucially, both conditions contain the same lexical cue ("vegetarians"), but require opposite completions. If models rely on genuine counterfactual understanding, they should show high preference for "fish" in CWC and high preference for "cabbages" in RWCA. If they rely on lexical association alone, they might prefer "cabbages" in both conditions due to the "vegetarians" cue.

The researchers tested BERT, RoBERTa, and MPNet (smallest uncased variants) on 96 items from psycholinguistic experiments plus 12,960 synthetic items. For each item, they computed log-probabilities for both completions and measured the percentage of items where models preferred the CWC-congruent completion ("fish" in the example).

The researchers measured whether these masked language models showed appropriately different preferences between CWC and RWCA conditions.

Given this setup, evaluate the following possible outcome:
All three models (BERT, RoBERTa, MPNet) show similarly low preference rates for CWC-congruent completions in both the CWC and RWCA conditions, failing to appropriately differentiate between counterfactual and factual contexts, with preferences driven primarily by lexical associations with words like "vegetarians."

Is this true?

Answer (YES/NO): NO